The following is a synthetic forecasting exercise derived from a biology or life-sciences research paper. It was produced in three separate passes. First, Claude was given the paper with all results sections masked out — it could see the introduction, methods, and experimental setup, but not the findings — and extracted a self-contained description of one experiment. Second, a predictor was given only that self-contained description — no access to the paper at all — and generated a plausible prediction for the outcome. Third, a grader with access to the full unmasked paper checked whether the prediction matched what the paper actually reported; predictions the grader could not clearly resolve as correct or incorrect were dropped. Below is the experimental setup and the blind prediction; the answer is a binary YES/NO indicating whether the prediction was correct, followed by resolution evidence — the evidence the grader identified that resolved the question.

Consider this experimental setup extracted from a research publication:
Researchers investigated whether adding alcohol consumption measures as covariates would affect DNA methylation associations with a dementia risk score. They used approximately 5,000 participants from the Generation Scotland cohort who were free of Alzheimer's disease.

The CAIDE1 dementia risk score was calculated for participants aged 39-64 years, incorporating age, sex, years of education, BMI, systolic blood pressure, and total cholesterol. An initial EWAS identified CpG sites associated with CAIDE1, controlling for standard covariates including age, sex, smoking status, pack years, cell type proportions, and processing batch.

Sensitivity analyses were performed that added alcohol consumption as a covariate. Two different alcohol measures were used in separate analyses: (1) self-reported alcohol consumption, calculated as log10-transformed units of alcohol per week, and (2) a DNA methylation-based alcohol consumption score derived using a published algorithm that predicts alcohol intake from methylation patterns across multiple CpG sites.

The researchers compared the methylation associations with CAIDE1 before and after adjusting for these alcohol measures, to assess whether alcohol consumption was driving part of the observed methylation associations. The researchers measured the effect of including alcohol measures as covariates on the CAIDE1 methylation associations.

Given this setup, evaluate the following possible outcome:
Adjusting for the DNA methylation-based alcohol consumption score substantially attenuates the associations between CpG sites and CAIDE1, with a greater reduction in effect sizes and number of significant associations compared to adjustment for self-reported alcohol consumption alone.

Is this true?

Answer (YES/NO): NO